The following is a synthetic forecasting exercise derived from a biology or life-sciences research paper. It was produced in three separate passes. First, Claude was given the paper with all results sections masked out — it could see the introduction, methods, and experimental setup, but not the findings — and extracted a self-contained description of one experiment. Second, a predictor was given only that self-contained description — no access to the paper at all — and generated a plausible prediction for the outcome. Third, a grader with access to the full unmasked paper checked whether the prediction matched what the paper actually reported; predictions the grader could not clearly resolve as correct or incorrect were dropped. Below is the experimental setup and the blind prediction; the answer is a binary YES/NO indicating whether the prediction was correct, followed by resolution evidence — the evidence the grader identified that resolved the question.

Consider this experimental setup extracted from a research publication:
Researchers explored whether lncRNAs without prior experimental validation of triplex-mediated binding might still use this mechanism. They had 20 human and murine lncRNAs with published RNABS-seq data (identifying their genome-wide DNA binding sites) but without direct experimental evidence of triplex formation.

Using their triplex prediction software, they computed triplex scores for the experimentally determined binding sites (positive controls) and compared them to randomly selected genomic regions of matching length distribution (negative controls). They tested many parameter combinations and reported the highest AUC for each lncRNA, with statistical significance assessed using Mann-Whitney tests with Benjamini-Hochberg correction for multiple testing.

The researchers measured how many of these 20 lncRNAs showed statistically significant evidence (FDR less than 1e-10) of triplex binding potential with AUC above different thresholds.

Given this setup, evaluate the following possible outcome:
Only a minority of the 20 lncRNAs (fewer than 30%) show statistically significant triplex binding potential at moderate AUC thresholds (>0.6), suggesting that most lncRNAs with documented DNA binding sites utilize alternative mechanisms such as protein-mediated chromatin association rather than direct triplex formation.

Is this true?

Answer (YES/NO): NO